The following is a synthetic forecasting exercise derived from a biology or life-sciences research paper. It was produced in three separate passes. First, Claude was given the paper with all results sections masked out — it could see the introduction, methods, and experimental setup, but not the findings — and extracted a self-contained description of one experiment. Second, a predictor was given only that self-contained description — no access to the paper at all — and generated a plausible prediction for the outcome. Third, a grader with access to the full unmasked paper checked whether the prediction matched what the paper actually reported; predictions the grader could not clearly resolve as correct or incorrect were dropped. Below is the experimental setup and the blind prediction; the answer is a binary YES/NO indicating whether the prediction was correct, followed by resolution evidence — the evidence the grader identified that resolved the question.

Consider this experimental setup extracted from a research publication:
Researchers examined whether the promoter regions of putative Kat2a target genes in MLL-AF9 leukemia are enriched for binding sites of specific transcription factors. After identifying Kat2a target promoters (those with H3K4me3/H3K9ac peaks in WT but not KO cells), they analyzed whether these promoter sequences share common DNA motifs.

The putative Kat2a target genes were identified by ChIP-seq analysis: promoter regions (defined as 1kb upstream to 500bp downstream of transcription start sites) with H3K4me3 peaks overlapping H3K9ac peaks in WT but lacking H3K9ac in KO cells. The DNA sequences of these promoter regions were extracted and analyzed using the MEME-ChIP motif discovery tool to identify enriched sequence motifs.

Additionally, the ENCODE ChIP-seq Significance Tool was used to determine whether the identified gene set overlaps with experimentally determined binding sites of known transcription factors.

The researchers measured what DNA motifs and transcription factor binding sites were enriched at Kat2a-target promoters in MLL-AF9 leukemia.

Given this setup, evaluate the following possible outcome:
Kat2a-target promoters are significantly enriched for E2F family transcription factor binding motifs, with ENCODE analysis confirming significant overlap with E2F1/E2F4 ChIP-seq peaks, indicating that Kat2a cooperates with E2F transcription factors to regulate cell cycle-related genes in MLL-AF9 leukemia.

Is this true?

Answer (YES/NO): NO